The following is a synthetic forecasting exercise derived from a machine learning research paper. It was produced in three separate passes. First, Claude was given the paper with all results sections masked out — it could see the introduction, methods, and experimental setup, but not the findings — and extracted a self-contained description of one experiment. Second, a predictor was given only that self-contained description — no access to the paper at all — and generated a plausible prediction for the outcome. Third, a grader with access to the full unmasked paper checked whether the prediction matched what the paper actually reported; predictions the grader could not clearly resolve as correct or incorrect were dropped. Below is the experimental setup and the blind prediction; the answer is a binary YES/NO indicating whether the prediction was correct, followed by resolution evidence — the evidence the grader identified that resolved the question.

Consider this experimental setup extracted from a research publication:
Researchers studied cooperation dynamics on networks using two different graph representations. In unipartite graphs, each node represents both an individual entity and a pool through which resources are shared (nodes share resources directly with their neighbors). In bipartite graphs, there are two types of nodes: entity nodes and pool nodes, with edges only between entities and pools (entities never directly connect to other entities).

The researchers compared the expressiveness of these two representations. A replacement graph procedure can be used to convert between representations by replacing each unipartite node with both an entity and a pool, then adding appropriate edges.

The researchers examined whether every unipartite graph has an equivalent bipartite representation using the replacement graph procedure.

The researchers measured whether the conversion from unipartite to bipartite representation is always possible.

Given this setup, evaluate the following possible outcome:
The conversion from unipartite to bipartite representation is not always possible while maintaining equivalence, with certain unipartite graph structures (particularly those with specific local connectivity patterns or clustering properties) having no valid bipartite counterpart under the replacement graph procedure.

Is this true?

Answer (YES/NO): NO